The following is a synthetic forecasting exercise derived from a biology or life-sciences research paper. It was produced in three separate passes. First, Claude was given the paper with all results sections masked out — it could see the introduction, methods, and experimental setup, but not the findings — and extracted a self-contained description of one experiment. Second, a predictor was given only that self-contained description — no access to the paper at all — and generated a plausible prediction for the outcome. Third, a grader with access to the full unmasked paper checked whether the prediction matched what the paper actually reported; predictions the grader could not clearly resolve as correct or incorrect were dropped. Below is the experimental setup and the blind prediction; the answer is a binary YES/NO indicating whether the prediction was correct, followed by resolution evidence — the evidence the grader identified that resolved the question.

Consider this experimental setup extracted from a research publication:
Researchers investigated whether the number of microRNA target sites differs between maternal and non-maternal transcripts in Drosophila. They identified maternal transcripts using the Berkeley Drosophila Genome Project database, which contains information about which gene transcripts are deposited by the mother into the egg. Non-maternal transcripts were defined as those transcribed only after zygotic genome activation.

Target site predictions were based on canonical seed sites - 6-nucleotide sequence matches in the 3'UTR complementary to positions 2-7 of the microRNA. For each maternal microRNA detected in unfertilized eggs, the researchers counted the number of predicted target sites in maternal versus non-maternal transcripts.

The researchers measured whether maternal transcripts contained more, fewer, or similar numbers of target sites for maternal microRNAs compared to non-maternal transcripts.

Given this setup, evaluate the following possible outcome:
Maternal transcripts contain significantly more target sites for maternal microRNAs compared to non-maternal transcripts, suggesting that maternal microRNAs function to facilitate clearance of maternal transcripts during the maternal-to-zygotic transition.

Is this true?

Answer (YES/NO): NO